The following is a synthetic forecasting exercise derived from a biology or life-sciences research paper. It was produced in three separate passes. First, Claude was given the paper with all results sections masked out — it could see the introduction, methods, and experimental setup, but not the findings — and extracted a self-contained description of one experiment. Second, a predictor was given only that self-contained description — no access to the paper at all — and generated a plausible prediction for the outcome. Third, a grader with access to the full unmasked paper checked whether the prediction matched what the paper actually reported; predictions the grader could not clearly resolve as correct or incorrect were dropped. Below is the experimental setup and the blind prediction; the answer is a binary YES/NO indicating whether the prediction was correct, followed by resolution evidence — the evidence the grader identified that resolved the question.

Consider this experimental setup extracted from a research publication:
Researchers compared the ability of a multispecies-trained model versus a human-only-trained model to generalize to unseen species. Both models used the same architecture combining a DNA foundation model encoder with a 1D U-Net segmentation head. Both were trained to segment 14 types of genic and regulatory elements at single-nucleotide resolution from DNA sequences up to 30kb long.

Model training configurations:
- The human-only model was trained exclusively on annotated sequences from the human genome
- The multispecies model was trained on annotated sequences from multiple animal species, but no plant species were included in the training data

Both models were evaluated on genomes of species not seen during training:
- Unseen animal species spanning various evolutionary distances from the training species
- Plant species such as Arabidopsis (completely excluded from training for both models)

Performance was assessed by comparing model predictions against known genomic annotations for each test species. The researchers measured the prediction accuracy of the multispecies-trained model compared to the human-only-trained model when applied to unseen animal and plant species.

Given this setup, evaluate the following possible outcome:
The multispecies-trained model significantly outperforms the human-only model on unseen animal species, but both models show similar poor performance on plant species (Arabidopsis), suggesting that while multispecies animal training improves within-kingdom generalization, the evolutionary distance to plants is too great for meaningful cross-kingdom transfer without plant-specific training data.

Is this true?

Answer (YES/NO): NO